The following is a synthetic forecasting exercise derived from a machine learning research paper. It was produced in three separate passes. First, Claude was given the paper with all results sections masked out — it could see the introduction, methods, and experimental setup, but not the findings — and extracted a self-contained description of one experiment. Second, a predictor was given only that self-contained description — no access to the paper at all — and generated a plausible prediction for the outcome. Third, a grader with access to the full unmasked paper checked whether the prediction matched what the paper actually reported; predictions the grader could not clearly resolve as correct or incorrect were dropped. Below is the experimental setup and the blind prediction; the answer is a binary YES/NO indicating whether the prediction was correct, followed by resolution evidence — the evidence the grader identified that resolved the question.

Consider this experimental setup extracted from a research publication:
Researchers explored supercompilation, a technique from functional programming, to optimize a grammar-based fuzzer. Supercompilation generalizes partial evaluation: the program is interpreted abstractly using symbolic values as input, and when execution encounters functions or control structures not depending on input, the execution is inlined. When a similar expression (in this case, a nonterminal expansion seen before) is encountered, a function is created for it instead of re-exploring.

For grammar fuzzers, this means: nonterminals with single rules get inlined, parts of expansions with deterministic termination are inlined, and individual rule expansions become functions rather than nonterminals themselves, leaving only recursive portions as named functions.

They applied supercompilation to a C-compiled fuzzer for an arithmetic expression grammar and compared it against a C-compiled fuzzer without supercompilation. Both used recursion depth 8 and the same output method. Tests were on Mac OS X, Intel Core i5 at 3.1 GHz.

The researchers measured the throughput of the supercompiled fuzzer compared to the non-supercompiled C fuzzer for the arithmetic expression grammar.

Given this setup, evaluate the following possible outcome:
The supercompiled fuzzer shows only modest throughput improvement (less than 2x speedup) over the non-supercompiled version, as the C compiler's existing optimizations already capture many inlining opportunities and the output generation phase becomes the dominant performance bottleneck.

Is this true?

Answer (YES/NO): NO